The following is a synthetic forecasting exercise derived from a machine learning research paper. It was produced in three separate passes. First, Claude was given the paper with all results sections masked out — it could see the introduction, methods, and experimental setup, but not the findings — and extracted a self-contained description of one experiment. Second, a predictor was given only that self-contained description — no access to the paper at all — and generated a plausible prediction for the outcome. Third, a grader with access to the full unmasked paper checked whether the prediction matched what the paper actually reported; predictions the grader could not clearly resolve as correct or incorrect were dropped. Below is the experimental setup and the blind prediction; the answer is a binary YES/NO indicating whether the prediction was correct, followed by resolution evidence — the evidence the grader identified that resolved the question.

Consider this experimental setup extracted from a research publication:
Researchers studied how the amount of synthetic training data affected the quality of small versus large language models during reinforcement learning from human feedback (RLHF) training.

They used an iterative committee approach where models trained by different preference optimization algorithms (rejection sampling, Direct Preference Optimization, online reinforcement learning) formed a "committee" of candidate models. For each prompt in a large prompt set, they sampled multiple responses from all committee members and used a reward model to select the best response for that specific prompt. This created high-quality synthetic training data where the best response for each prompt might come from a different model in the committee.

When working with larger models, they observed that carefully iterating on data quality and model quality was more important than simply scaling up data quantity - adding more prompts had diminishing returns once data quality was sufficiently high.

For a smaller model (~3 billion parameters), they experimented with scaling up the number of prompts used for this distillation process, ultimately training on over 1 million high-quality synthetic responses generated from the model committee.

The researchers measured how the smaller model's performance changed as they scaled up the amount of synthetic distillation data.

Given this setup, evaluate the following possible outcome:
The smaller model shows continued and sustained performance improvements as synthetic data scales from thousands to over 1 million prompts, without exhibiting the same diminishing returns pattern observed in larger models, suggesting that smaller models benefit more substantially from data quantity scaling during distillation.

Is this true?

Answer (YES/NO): YES